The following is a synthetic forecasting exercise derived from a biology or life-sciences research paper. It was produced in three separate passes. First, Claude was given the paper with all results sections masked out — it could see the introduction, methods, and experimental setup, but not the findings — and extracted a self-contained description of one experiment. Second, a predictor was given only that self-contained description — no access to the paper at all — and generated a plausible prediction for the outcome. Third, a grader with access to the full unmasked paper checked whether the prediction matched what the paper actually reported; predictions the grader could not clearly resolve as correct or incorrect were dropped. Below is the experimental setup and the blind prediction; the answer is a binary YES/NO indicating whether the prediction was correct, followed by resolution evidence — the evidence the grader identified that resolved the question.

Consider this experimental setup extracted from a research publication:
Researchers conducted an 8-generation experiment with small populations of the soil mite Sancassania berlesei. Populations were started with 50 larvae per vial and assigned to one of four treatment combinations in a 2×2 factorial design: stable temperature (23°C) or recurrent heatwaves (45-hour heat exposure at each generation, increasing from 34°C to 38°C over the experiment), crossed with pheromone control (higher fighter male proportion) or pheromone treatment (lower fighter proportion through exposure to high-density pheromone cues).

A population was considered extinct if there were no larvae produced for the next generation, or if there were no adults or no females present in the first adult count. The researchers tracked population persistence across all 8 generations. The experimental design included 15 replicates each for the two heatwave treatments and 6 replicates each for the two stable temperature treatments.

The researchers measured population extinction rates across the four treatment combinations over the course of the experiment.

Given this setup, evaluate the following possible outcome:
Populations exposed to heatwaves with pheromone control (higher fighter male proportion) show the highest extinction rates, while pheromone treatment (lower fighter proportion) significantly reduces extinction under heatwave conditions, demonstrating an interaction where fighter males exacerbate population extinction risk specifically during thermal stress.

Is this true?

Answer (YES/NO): NO